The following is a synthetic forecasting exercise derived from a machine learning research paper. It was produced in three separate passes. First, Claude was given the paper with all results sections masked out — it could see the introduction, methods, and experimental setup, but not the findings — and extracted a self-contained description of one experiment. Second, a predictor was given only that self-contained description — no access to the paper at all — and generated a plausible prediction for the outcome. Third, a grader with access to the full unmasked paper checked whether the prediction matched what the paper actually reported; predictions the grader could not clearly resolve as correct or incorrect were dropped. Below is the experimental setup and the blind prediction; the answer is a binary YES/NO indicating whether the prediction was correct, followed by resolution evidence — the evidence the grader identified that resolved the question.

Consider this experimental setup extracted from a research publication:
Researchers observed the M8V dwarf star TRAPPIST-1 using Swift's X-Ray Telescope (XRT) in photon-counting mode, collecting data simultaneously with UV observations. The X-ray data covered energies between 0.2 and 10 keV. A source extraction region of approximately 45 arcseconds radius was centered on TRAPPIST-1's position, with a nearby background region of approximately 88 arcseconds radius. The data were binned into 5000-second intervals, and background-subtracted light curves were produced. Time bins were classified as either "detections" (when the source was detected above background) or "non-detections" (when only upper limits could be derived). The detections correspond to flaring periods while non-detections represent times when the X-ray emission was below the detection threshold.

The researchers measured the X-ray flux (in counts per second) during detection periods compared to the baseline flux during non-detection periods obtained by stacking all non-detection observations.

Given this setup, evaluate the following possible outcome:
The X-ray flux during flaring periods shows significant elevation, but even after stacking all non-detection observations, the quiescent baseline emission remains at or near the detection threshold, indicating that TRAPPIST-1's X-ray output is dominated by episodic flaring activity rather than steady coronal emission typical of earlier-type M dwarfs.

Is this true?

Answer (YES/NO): NO